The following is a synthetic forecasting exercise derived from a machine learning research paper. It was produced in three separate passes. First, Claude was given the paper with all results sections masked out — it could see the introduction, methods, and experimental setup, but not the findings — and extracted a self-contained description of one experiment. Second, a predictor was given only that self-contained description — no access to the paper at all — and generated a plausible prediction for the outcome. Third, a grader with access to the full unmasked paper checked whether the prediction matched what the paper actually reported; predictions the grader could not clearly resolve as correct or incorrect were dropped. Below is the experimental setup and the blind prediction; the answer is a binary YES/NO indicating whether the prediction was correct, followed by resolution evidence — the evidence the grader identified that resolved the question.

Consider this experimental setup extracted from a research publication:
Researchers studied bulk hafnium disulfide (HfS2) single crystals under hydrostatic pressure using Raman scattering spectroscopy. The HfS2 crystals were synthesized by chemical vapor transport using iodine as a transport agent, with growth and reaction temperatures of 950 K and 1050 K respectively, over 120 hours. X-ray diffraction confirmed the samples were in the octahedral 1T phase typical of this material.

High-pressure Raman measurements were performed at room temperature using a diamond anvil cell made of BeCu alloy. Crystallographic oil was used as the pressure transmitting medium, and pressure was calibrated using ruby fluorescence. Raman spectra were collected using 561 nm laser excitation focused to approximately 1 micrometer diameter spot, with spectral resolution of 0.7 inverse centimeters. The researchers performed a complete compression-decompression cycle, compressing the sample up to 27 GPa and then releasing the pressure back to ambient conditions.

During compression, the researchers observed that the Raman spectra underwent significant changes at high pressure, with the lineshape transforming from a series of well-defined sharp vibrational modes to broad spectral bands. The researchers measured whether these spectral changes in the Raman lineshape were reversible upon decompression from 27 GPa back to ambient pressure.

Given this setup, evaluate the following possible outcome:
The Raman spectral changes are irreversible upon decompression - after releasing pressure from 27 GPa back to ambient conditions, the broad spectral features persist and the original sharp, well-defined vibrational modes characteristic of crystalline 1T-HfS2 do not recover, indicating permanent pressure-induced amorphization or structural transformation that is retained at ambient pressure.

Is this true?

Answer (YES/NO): YES